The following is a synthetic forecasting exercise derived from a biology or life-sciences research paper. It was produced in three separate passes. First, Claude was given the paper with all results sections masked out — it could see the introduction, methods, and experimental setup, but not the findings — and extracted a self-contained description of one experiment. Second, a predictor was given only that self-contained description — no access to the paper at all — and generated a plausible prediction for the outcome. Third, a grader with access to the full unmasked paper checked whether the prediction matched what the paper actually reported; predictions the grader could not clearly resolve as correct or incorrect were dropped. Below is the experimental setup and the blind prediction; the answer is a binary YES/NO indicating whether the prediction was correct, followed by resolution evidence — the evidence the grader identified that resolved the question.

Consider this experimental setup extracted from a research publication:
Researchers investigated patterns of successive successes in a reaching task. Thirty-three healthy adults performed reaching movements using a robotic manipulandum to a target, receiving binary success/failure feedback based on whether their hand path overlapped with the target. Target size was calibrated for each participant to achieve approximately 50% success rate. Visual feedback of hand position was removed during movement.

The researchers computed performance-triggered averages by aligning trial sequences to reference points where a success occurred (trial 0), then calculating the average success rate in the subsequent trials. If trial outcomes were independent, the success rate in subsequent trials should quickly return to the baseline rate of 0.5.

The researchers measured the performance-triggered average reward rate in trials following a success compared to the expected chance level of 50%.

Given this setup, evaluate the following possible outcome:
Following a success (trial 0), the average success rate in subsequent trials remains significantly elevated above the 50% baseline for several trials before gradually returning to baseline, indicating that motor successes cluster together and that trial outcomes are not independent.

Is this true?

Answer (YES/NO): YES